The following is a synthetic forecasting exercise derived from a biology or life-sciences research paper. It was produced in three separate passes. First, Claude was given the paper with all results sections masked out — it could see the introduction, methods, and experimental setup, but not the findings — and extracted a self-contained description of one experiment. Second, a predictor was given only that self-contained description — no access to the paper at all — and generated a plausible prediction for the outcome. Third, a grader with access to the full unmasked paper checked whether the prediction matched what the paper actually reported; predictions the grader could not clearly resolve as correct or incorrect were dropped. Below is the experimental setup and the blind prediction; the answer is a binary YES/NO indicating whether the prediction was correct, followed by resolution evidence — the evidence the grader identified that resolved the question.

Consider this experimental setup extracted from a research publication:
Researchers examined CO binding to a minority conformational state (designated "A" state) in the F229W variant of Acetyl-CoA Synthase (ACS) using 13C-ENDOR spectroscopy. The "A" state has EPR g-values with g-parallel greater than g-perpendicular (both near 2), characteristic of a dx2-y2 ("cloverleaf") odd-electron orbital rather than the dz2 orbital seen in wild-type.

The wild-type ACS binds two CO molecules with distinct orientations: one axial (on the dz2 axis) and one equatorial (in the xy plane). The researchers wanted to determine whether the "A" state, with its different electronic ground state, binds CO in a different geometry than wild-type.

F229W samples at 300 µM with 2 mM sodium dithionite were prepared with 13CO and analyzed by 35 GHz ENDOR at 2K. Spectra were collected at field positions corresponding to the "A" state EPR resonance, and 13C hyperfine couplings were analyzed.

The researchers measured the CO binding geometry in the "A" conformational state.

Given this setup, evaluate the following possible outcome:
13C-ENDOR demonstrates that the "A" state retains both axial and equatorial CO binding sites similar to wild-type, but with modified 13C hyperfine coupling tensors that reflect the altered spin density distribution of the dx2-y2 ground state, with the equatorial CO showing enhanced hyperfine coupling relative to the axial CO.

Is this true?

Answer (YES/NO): NO